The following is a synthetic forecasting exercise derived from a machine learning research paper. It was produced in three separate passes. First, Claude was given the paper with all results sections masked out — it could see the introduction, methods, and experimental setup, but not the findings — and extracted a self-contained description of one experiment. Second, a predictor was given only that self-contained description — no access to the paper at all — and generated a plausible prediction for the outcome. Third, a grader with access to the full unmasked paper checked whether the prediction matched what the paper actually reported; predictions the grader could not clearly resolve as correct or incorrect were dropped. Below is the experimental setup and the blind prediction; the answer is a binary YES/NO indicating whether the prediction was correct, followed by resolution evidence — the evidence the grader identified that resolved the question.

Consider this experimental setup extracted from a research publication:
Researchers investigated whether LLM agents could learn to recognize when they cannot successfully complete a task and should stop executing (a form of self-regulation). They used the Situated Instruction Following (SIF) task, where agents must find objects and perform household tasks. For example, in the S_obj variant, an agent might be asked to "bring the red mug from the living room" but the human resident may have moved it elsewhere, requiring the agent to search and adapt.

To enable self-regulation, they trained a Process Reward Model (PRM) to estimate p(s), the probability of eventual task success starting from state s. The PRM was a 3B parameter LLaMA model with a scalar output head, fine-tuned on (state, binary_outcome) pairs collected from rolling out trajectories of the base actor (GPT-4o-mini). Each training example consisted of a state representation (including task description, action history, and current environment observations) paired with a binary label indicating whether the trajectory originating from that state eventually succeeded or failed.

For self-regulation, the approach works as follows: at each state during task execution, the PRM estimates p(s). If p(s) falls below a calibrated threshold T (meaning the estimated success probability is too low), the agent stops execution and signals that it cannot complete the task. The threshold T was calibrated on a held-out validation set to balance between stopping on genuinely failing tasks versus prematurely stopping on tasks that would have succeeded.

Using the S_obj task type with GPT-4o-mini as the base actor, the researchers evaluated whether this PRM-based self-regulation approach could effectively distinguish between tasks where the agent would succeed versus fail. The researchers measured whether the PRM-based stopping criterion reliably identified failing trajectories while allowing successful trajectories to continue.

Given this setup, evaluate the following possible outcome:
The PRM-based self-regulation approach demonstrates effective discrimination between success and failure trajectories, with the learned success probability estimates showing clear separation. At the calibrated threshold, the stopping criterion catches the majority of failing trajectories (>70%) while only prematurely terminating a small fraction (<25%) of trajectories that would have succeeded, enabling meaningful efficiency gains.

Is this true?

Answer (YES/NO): YES